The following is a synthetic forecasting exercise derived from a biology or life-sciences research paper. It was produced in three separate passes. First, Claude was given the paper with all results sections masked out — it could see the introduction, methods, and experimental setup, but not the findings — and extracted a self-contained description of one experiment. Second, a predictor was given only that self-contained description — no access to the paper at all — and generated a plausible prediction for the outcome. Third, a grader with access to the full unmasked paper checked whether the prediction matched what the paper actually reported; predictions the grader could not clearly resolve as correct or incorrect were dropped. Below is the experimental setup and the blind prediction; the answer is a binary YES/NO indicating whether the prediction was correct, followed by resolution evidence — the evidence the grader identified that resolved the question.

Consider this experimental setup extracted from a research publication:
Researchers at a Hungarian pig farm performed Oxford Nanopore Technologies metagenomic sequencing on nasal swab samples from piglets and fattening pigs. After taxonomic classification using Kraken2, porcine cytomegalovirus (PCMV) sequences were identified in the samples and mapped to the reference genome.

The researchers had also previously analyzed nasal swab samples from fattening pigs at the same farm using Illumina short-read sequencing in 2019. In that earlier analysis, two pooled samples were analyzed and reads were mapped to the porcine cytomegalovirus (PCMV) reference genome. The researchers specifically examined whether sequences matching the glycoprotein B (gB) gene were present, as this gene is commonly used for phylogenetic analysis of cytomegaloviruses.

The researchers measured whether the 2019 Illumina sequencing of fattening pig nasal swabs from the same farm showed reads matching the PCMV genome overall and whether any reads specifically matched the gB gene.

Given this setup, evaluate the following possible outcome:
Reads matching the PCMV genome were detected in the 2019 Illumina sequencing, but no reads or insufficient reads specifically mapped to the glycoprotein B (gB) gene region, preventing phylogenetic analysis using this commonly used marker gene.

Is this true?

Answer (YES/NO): YES